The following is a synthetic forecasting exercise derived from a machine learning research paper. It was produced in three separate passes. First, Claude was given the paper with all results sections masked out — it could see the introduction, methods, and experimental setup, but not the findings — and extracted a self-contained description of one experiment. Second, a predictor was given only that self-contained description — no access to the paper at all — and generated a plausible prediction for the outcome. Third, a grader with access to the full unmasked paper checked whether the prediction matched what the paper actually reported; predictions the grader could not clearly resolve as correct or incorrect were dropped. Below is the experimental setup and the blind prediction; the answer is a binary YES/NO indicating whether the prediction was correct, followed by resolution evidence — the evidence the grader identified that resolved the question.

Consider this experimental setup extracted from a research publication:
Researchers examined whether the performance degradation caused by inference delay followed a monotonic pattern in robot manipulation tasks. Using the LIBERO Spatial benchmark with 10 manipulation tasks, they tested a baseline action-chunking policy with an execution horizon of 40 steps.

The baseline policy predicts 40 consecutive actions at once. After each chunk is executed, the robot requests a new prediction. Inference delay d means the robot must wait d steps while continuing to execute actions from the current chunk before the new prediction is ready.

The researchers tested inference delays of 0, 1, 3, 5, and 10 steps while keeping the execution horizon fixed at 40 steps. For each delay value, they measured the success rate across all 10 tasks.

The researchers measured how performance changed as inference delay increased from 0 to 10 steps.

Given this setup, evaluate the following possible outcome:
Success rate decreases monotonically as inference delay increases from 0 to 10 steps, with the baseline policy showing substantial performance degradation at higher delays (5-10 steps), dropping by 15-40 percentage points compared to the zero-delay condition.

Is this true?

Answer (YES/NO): NO